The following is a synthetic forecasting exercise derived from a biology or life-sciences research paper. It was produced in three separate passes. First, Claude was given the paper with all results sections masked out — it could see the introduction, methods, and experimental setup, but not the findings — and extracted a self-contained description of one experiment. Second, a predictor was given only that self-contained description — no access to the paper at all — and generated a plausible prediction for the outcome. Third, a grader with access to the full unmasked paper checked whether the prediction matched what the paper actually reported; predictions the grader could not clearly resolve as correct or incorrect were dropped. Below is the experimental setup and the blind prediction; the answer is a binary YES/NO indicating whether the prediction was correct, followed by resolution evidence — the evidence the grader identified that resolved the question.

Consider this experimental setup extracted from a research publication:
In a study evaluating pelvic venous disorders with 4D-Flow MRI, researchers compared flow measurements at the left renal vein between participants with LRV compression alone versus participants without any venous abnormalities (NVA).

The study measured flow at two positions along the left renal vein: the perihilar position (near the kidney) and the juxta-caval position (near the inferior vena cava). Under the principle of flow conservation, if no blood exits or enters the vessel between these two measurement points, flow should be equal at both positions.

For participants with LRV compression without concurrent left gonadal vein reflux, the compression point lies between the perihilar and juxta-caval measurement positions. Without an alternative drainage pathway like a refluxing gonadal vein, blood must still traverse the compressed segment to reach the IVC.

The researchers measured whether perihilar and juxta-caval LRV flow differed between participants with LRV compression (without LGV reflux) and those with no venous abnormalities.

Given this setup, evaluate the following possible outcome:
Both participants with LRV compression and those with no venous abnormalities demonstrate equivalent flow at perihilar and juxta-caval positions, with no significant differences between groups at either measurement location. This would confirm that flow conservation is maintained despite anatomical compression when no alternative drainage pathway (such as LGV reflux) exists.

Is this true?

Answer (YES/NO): NO